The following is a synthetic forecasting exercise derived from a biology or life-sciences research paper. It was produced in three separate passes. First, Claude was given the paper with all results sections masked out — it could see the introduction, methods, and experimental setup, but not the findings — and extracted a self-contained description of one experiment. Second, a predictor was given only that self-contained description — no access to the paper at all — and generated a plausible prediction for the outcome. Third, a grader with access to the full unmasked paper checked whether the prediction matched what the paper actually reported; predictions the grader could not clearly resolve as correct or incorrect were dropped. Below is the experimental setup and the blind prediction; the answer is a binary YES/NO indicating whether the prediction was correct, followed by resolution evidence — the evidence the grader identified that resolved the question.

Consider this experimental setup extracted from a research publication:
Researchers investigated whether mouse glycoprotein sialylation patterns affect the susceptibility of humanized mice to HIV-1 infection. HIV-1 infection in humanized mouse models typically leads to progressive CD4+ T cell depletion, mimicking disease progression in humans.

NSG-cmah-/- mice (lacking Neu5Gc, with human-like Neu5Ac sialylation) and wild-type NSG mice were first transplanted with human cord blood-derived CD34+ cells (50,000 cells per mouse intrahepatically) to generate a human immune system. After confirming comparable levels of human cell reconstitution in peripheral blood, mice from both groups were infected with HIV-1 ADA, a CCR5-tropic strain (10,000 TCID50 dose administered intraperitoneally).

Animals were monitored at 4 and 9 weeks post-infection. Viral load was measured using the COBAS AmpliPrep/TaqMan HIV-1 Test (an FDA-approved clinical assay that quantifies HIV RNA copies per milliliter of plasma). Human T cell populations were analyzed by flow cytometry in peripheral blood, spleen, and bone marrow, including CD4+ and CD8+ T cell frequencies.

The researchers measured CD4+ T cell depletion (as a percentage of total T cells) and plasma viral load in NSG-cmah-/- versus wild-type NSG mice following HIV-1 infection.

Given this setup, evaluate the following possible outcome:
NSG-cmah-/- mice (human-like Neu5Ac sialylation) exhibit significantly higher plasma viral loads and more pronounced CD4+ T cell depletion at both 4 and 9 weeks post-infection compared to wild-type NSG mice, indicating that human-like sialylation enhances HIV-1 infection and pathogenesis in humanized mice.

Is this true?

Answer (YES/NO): NO